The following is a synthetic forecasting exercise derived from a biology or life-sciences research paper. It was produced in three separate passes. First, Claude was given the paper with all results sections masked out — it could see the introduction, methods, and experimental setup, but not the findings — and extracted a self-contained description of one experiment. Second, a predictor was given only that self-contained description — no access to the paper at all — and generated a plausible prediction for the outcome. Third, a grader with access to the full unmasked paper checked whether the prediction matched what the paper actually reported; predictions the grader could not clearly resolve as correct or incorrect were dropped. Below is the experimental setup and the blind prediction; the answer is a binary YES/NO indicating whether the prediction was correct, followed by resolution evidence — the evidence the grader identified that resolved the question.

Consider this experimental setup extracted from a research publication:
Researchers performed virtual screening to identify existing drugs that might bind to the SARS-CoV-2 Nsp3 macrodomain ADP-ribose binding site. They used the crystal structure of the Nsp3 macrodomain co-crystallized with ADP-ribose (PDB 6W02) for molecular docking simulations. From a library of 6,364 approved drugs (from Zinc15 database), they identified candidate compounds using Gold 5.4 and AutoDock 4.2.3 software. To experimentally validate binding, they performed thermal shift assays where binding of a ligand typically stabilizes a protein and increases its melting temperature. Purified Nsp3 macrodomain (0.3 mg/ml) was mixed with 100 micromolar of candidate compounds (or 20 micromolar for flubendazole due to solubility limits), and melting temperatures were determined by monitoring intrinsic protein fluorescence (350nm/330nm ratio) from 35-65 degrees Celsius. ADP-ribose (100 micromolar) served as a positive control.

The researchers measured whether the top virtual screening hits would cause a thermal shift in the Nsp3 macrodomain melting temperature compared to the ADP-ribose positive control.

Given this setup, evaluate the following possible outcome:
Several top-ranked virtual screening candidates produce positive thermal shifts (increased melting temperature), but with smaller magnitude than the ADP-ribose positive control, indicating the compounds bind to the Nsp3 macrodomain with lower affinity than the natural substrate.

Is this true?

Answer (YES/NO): NO